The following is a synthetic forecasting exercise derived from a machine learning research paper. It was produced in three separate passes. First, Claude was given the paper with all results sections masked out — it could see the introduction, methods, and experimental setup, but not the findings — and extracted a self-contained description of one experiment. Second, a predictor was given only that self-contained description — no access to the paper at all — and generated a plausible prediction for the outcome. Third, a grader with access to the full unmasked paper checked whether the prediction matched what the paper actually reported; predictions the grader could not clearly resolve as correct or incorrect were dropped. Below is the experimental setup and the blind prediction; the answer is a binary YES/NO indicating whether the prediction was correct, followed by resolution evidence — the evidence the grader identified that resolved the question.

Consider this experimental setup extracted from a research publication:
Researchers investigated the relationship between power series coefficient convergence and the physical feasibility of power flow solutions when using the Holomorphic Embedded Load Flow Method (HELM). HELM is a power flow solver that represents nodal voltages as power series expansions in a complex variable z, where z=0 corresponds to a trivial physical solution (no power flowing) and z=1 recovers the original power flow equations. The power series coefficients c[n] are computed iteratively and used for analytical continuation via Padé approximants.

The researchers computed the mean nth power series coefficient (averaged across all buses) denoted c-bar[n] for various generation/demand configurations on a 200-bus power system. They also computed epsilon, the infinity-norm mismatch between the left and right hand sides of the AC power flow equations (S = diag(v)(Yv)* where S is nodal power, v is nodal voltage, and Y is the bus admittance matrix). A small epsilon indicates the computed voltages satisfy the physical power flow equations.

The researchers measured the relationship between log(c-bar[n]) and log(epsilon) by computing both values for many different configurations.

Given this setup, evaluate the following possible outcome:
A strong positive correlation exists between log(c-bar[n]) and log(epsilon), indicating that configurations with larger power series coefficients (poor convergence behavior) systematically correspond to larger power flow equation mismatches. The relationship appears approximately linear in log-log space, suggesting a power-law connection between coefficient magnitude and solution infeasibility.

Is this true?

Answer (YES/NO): NO